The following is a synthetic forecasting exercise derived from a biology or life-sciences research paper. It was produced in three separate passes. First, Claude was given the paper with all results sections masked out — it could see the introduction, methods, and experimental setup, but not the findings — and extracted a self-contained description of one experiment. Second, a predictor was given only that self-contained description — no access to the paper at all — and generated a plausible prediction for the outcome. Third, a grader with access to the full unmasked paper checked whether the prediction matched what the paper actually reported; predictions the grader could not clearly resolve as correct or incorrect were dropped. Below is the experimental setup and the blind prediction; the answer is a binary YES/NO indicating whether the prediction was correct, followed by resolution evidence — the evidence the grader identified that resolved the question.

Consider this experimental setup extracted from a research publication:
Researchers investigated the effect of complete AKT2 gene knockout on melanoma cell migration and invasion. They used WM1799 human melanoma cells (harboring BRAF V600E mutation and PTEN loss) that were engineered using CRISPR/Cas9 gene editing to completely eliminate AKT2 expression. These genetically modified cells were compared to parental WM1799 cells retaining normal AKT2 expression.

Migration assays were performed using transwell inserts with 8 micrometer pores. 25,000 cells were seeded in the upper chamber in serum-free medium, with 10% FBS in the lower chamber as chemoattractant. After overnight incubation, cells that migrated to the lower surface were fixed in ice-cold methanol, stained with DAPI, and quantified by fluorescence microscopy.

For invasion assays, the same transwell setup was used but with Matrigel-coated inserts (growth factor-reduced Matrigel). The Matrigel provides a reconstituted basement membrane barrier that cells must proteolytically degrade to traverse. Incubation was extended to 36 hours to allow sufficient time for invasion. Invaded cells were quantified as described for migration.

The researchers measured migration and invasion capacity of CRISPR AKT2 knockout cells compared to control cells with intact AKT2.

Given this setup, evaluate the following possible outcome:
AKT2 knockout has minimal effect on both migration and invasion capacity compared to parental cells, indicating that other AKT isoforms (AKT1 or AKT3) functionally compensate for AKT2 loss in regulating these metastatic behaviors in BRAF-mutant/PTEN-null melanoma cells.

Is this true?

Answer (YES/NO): NO